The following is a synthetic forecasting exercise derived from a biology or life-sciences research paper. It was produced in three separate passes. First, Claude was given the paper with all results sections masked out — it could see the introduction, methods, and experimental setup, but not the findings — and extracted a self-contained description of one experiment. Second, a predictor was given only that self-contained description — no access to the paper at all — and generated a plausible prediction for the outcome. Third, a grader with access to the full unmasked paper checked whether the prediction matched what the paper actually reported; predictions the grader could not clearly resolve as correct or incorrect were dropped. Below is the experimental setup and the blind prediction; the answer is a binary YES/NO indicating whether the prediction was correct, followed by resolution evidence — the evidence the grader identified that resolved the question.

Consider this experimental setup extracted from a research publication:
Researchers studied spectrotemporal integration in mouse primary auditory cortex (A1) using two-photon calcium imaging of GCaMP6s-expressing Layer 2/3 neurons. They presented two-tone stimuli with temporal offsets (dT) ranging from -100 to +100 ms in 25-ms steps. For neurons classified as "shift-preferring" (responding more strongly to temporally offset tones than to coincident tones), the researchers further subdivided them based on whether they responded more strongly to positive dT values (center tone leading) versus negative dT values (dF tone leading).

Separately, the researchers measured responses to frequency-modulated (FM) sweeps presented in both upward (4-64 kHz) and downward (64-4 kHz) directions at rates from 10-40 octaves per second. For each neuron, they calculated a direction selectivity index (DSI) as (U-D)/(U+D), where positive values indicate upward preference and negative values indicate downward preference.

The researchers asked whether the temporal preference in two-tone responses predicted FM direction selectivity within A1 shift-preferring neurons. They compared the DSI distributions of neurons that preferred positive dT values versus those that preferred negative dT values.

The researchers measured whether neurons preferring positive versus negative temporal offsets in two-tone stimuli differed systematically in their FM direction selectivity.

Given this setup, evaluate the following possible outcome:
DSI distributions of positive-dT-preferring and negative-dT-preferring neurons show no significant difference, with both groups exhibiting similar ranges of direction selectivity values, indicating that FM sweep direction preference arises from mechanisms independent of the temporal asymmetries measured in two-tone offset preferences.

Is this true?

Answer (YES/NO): NO